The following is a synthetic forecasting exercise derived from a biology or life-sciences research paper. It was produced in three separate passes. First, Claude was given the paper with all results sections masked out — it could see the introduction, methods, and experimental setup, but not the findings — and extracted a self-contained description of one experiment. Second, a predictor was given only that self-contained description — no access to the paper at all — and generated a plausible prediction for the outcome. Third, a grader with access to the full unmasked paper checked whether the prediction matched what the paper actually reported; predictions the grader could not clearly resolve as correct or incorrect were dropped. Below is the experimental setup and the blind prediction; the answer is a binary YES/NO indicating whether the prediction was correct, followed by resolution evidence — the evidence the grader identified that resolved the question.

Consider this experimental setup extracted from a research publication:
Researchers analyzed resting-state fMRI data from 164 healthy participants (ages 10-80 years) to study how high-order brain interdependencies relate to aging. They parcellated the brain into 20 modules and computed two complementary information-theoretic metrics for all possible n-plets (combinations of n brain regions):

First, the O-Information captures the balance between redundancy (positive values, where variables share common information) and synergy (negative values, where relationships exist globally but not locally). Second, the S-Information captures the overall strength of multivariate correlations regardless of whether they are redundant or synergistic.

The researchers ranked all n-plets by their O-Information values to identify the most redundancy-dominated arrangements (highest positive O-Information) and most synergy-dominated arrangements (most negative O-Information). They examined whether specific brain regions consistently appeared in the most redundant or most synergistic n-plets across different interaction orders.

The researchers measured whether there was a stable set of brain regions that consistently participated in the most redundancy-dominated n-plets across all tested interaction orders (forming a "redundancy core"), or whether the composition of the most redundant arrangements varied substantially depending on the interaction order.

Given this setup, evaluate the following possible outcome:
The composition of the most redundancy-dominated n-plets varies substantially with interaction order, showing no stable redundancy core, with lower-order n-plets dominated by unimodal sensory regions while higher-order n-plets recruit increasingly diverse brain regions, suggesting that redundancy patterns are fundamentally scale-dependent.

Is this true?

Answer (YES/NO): NO